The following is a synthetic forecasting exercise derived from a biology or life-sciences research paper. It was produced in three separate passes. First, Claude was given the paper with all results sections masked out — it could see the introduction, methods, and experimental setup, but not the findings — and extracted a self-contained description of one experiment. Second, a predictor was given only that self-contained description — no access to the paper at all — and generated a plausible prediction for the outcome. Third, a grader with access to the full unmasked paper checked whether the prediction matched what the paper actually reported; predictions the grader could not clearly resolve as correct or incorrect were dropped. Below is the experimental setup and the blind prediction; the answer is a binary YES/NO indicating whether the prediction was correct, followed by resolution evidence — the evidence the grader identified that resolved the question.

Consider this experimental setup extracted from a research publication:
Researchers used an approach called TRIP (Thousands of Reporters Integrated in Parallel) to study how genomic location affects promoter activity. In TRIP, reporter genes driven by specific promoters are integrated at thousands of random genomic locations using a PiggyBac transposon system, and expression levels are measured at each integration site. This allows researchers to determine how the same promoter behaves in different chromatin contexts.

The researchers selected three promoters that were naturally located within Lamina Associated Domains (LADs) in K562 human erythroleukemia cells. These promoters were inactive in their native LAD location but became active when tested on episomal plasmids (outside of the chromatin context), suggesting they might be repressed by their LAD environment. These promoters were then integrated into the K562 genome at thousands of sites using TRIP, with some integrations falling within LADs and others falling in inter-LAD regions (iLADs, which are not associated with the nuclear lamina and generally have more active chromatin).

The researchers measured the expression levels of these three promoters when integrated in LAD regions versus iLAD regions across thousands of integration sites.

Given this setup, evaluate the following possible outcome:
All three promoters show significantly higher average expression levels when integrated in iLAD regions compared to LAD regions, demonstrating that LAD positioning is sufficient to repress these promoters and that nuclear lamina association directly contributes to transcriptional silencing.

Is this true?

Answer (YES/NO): YES